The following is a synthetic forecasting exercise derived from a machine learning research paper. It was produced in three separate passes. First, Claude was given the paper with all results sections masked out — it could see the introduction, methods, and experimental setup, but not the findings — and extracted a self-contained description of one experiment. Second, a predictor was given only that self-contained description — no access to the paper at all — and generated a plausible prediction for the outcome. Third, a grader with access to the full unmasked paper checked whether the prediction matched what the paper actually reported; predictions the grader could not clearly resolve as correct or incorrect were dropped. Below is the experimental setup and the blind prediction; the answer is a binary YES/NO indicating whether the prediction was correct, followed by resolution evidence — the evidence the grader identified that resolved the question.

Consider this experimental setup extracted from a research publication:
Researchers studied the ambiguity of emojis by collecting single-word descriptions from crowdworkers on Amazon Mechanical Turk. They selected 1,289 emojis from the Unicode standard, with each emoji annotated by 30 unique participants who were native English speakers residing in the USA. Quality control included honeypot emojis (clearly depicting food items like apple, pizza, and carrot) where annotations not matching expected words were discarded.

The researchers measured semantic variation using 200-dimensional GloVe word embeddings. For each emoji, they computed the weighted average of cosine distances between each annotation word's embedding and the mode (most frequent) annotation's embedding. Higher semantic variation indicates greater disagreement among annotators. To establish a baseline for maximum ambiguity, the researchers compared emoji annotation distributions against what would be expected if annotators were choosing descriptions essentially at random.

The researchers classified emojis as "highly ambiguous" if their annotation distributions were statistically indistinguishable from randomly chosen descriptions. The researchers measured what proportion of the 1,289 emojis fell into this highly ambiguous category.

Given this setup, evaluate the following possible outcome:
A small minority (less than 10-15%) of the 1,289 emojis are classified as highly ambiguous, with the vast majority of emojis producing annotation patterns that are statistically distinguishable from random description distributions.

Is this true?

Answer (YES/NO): YES